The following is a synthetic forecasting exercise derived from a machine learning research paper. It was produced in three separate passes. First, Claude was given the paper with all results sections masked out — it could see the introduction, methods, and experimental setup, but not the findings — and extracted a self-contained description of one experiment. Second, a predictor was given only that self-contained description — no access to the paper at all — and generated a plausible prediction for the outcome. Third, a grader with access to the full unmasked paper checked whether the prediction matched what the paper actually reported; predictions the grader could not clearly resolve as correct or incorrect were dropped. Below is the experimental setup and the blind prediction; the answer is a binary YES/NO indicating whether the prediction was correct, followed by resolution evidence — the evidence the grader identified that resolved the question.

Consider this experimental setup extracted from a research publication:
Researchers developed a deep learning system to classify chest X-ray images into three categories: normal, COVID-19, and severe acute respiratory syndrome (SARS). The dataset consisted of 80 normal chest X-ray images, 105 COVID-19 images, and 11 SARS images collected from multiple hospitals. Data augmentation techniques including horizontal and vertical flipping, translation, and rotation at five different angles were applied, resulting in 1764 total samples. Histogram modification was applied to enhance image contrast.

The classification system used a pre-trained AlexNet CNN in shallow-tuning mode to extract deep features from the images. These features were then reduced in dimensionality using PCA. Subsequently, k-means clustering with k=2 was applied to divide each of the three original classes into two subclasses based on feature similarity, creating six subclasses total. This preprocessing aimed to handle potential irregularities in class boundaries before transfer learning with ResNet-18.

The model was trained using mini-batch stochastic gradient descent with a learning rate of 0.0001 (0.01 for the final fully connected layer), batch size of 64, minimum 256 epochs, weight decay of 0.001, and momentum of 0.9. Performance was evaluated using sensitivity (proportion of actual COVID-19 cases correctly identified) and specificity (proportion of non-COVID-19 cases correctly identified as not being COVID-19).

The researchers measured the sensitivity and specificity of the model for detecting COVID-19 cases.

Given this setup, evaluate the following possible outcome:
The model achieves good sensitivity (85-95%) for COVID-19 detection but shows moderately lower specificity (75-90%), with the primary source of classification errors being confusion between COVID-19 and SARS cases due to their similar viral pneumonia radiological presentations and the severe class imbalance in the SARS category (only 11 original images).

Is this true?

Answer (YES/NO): NO